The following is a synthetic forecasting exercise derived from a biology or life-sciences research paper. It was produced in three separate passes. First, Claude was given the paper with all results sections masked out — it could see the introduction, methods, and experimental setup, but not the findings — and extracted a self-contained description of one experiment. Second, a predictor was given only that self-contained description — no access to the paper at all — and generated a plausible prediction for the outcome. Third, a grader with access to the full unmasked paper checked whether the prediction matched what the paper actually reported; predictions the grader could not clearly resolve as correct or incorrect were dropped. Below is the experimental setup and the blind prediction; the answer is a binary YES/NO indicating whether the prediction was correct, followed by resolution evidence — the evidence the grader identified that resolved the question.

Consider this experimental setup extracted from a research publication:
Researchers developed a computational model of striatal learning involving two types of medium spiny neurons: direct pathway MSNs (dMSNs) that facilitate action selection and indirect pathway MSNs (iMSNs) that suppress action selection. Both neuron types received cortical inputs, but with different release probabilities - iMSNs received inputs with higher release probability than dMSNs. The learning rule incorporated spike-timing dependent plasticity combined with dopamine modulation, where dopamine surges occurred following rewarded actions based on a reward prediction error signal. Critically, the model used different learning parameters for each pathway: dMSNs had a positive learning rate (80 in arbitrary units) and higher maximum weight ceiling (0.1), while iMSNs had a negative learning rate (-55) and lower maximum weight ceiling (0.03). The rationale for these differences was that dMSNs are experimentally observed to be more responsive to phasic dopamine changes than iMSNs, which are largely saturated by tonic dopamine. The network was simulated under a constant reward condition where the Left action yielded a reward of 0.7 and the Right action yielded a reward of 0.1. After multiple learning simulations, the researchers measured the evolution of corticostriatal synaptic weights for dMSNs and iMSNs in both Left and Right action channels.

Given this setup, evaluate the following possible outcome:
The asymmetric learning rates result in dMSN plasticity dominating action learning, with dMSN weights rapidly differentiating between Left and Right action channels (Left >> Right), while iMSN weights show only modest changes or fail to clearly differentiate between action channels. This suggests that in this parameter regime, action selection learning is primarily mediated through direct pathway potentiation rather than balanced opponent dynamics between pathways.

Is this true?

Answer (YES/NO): YES